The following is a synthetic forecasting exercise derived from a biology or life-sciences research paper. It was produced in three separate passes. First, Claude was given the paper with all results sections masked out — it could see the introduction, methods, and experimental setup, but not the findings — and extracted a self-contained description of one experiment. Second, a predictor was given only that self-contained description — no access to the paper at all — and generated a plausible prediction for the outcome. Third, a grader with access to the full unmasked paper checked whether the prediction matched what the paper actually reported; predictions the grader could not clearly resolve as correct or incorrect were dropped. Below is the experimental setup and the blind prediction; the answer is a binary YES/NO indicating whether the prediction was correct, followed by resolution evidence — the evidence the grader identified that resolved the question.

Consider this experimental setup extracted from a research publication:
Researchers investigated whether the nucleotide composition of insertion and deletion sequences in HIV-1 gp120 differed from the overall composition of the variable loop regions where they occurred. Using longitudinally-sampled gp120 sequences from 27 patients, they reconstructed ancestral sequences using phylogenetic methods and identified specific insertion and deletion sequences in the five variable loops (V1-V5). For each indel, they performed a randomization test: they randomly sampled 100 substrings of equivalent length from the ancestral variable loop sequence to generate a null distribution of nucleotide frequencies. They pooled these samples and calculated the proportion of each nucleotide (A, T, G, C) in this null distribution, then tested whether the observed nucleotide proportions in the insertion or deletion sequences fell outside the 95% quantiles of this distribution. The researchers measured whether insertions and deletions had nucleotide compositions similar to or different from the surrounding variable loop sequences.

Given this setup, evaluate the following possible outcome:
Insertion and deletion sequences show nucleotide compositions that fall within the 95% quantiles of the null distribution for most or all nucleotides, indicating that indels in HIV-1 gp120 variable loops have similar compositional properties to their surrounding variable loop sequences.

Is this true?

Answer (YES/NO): YES